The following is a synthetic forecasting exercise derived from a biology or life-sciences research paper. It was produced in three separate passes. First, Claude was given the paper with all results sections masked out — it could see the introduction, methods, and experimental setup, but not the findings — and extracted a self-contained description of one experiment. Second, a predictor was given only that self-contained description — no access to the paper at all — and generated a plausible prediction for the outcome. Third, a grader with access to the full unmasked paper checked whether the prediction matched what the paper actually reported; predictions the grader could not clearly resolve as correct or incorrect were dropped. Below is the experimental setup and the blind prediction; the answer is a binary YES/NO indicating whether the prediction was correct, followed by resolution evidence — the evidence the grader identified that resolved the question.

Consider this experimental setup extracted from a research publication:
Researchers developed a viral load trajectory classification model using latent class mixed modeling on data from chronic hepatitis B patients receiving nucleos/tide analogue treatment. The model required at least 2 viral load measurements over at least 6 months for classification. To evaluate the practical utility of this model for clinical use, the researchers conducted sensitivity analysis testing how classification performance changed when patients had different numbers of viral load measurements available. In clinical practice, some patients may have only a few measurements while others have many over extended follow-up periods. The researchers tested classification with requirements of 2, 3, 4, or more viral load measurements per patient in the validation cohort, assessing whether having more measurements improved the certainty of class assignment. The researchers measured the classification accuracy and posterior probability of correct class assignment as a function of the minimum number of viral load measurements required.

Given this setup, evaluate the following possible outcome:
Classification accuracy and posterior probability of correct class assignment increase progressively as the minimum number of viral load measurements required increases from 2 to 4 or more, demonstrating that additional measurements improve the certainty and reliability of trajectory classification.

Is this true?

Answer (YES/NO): NO